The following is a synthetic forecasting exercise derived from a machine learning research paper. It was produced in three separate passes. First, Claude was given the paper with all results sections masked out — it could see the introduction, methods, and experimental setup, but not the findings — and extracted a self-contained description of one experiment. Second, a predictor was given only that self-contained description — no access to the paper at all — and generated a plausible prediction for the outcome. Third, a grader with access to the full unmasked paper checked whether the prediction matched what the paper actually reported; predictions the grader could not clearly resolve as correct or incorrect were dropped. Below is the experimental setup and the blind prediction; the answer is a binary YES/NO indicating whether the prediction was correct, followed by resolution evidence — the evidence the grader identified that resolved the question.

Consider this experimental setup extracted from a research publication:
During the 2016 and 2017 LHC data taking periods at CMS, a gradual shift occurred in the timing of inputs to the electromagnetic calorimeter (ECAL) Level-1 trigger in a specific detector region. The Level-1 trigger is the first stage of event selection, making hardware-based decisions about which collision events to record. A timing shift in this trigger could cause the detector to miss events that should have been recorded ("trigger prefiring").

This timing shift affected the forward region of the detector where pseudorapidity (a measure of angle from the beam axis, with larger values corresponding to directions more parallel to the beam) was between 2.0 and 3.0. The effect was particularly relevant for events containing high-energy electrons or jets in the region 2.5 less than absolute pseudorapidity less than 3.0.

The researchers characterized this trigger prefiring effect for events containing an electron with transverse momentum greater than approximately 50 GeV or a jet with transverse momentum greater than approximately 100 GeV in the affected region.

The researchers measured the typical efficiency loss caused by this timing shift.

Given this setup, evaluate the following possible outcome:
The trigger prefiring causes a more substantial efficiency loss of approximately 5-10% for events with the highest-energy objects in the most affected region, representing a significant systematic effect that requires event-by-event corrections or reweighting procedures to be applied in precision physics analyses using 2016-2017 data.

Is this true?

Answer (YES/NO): NO